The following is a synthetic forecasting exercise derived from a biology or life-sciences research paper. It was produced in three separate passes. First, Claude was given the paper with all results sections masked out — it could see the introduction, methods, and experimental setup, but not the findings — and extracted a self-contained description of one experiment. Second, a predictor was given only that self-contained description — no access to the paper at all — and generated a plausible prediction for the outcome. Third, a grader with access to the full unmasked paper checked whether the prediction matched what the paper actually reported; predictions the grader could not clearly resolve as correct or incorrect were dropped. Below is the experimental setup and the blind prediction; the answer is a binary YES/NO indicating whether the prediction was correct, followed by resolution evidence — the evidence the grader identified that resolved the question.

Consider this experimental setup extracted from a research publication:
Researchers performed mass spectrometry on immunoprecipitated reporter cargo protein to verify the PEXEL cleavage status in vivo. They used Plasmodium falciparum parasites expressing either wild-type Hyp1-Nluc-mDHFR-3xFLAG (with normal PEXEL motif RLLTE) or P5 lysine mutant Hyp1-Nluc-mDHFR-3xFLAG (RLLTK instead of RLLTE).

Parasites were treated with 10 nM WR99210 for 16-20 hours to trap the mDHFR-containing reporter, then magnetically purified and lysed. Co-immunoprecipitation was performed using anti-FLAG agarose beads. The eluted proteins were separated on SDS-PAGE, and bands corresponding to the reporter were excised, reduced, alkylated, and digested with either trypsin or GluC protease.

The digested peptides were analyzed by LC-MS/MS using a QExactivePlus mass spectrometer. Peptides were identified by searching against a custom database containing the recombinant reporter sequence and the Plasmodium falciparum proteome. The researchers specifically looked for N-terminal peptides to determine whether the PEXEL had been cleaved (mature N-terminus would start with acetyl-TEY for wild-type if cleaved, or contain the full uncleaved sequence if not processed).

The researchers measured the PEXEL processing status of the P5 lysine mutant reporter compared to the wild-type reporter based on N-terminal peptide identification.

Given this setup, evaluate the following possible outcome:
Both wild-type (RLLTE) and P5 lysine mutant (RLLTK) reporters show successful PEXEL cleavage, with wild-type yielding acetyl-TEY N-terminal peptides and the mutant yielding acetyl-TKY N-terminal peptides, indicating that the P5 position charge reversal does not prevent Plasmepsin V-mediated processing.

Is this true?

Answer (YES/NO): NO